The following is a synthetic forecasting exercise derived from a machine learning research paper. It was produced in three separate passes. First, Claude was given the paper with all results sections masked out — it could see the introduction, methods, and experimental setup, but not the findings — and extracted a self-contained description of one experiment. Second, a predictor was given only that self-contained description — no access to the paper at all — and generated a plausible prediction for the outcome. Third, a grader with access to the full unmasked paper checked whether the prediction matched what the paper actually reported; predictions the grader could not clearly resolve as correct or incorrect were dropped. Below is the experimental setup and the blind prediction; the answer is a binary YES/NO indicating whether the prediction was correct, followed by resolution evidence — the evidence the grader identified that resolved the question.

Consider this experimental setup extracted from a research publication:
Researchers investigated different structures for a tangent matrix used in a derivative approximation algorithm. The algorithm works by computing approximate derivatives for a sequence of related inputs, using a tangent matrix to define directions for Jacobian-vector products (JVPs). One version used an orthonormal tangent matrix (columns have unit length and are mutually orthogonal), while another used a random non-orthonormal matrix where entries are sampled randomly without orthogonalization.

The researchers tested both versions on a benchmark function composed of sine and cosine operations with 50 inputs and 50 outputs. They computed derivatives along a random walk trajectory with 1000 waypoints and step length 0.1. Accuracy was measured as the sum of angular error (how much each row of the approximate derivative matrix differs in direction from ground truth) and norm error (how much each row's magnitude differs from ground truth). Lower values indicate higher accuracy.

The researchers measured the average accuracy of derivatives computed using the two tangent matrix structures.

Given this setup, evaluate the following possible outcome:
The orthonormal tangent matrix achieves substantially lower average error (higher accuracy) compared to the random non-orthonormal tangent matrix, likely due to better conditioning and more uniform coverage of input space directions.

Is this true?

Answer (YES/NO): YES